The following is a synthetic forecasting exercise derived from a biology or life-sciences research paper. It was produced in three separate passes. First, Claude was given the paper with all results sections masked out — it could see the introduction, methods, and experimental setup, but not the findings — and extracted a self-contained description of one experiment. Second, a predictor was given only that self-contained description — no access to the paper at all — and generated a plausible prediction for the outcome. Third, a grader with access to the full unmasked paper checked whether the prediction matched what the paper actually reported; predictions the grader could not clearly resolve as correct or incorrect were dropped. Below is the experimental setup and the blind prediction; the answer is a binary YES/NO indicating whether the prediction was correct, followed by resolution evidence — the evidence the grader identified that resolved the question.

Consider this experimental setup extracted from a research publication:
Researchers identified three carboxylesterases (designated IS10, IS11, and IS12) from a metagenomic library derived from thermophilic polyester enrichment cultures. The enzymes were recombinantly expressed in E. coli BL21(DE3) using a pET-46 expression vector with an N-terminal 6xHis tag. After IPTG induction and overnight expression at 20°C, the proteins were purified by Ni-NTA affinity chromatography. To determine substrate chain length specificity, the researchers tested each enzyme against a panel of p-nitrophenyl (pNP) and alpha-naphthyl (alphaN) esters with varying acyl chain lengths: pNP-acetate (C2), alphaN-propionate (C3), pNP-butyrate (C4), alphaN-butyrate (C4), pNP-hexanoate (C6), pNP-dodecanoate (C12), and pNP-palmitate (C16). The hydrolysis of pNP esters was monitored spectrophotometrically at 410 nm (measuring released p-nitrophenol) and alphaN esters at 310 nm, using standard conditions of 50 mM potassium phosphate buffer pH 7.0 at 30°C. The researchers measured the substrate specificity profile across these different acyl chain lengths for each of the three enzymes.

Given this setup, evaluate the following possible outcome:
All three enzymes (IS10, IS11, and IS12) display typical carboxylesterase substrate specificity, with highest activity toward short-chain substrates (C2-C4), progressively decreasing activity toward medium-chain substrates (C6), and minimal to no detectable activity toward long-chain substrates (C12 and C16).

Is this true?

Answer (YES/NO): NO